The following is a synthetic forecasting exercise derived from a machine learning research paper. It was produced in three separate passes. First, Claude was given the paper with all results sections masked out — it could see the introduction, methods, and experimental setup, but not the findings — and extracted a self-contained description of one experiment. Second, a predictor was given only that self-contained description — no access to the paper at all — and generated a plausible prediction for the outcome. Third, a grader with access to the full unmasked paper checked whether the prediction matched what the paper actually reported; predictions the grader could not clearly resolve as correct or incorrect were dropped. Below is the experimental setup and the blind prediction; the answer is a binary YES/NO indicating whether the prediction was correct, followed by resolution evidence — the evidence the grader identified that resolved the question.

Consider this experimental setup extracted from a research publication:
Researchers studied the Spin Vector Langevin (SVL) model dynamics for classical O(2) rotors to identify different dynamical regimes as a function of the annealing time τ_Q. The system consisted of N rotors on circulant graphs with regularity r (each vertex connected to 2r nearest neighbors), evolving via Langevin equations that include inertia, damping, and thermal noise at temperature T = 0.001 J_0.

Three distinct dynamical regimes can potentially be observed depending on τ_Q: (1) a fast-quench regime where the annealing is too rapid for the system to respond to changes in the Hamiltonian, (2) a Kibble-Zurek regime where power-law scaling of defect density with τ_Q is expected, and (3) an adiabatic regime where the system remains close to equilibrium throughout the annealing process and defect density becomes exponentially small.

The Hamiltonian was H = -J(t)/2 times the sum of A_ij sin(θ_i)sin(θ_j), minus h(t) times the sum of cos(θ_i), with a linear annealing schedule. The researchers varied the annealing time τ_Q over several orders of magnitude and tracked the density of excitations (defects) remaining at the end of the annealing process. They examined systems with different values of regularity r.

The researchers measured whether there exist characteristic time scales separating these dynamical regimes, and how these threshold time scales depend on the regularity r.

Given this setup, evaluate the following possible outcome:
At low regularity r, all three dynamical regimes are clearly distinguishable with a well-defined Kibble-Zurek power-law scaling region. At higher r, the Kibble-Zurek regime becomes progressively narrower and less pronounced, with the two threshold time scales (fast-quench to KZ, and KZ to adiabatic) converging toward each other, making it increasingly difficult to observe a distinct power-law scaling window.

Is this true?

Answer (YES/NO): YES